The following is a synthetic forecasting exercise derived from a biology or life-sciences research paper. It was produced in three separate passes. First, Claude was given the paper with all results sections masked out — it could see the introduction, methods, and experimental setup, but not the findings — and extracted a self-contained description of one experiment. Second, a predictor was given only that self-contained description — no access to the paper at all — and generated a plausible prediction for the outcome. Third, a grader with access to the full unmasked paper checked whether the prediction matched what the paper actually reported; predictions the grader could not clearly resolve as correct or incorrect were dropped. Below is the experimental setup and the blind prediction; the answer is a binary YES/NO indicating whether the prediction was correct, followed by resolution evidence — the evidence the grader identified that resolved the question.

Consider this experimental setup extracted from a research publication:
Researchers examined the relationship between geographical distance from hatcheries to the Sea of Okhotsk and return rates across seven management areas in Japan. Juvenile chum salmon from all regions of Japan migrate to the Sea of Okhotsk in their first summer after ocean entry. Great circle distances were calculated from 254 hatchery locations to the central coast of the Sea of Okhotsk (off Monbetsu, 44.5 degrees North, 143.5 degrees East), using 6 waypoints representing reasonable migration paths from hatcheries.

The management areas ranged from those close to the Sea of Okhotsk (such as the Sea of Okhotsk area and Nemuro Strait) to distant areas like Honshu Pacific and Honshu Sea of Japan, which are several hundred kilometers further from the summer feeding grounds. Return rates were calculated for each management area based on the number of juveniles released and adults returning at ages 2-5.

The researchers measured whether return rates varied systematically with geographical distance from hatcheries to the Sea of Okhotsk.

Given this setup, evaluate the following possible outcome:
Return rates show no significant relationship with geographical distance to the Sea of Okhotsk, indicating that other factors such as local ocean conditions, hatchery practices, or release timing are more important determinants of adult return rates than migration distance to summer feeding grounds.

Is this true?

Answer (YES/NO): NO